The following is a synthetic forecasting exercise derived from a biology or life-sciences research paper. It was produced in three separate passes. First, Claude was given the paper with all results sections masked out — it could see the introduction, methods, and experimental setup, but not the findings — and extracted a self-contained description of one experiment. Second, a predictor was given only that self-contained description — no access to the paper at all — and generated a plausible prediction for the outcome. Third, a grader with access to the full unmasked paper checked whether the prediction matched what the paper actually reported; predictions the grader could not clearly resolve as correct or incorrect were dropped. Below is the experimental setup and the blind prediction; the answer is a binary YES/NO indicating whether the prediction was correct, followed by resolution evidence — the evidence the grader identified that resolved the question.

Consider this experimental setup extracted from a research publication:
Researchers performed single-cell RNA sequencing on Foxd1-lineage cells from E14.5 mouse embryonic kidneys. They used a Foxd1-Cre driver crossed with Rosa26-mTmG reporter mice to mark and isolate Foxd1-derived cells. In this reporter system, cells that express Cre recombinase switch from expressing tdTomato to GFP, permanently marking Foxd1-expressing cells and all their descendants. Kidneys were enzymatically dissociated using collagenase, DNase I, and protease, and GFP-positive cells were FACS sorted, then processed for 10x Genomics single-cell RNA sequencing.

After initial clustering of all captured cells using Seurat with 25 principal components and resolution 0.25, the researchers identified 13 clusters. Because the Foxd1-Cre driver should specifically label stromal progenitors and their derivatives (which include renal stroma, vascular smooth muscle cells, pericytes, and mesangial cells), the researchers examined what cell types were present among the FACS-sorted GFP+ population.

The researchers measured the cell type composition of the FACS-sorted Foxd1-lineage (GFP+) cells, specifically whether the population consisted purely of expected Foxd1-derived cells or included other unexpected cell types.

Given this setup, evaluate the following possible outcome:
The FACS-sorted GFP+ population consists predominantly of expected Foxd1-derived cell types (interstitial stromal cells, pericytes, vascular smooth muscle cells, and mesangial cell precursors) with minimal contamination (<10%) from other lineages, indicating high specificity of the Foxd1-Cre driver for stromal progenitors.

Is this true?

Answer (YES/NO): NO